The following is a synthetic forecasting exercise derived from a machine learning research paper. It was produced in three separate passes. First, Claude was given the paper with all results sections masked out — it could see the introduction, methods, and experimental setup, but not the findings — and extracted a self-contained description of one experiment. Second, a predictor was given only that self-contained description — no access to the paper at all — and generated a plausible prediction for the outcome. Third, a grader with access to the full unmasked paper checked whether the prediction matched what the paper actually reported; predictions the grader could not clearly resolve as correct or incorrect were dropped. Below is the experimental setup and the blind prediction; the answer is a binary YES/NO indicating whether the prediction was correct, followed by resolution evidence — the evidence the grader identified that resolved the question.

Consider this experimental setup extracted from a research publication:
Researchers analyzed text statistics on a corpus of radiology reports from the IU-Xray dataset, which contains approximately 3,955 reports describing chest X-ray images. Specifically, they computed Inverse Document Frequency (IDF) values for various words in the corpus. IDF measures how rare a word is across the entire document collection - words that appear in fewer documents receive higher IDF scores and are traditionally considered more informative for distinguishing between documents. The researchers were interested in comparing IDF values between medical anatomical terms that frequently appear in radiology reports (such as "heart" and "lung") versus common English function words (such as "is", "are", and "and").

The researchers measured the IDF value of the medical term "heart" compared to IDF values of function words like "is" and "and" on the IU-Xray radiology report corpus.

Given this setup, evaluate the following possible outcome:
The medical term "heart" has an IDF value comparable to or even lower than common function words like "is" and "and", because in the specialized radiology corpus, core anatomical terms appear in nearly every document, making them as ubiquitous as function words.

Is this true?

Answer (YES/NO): YES